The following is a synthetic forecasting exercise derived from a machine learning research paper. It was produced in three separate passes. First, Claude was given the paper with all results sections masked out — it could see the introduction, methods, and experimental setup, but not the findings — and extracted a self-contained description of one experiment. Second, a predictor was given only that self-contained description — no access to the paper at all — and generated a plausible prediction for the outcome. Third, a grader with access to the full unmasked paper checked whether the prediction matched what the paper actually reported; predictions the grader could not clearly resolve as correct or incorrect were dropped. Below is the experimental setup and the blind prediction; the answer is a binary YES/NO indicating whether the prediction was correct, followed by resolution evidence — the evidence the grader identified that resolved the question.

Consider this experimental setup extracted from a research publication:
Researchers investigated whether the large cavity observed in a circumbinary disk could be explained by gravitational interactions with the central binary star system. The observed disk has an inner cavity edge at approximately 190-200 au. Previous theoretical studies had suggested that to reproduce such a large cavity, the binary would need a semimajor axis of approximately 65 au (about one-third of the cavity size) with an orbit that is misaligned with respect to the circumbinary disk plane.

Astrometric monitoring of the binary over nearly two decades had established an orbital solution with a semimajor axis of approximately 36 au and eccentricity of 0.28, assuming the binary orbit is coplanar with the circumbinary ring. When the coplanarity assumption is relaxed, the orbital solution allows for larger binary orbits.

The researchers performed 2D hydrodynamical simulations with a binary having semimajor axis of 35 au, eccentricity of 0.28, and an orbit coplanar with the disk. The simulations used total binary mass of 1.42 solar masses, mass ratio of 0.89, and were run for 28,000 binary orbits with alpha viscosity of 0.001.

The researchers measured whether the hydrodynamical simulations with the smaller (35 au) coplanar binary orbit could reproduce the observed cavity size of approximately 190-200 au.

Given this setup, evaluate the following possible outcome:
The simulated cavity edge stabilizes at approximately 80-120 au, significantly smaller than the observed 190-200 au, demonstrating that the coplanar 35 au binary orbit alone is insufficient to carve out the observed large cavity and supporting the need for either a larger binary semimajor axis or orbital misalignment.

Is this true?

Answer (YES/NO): NO